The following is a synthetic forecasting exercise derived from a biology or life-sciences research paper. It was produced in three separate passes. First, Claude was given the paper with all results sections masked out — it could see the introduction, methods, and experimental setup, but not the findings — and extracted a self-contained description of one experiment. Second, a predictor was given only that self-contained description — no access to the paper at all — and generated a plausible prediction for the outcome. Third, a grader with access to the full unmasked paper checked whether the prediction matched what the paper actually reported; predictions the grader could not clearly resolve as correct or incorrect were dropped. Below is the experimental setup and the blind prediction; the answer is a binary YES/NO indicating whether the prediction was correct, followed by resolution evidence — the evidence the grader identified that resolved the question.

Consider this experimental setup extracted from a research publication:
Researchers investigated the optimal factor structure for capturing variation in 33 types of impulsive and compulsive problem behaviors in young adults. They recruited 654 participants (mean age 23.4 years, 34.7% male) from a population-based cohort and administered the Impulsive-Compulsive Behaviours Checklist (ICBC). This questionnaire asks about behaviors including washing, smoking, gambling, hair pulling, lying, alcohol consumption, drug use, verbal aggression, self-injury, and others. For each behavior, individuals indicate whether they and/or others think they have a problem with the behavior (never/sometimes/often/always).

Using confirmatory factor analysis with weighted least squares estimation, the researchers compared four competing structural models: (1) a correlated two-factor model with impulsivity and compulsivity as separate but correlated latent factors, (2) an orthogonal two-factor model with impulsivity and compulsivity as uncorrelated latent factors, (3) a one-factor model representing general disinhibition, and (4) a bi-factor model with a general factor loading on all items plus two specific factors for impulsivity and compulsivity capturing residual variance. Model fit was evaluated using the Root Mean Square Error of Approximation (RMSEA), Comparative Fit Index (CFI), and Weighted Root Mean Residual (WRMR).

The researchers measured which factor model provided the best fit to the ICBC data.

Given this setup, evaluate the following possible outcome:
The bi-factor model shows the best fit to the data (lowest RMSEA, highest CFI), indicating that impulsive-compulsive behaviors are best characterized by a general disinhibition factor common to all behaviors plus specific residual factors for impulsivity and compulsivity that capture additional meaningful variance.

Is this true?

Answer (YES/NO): YES